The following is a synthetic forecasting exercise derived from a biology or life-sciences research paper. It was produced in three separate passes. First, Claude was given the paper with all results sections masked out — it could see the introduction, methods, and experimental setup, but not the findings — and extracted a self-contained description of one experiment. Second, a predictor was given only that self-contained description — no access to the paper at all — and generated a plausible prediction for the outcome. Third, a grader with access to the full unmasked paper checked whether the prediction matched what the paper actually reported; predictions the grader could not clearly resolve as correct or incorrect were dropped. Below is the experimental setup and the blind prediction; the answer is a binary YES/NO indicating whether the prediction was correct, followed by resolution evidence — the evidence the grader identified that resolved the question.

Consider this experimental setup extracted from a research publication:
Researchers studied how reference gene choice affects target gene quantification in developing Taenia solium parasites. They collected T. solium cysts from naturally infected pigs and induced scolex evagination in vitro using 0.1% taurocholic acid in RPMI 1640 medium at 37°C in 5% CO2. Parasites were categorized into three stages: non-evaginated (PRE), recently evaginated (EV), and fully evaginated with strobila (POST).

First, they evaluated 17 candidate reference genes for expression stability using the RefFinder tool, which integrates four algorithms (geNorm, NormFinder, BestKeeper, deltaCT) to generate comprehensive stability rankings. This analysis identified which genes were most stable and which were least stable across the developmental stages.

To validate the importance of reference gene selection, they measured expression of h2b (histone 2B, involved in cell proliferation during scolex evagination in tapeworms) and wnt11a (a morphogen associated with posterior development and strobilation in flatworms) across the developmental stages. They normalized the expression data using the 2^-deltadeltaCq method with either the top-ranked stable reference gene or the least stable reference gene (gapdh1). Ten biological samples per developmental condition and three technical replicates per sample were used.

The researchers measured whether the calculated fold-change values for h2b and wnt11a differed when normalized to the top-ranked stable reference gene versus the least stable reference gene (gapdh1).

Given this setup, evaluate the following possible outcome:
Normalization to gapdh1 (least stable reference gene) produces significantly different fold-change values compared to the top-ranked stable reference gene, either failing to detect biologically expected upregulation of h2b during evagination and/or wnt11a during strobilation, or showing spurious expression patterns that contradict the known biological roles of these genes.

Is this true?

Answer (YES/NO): YES